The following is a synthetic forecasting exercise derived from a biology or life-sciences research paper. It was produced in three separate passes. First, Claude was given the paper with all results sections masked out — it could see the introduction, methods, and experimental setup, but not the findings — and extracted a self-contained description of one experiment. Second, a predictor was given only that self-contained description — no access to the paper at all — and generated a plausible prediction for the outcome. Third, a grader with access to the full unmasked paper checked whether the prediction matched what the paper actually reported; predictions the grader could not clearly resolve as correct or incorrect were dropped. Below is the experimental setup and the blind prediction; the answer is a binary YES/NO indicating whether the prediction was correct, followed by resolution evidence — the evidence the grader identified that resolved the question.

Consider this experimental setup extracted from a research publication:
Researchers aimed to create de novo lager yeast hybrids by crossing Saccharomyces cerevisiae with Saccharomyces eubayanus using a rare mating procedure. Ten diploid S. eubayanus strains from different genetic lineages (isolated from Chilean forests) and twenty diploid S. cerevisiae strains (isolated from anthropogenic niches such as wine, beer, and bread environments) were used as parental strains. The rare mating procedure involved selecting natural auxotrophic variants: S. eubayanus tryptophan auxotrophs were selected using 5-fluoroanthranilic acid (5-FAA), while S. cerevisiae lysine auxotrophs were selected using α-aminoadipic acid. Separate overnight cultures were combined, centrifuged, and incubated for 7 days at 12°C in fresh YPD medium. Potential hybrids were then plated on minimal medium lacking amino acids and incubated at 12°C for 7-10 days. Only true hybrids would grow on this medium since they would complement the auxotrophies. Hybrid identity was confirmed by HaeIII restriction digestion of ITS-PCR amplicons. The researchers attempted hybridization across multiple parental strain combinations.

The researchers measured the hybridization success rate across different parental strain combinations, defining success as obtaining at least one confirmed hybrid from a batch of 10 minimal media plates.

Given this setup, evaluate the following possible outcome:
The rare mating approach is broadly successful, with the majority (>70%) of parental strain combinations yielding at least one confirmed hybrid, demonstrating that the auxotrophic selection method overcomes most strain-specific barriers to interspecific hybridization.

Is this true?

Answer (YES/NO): NO